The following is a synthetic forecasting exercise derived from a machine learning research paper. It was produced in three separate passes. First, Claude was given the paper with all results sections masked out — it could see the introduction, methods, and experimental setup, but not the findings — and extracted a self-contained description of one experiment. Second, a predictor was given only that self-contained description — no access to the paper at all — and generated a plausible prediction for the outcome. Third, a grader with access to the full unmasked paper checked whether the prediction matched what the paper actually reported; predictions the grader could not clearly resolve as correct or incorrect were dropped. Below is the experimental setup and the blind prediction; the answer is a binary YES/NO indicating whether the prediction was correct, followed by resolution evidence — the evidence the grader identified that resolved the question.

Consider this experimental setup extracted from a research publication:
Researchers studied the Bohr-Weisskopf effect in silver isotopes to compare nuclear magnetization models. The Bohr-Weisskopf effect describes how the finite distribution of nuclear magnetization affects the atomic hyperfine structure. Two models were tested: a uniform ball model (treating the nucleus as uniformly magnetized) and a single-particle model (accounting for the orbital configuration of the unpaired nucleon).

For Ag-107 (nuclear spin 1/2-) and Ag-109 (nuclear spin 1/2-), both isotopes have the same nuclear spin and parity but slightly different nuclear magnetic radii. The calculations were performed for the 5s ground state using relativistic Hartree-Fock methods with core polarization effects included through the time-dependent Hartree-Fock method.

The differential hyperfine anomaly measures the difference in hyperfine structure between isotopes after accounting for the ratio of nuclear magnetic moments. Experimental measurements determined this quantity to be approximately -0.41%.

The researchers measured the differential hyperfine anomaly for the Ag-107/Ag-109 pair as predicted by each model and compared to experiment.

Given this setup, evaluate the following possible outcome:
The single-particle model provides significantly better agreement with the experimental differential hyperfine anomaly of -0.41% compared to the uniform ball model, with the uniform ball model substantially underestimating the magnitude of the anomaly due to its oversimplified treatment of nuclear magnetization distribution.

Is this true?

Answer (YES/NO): YES